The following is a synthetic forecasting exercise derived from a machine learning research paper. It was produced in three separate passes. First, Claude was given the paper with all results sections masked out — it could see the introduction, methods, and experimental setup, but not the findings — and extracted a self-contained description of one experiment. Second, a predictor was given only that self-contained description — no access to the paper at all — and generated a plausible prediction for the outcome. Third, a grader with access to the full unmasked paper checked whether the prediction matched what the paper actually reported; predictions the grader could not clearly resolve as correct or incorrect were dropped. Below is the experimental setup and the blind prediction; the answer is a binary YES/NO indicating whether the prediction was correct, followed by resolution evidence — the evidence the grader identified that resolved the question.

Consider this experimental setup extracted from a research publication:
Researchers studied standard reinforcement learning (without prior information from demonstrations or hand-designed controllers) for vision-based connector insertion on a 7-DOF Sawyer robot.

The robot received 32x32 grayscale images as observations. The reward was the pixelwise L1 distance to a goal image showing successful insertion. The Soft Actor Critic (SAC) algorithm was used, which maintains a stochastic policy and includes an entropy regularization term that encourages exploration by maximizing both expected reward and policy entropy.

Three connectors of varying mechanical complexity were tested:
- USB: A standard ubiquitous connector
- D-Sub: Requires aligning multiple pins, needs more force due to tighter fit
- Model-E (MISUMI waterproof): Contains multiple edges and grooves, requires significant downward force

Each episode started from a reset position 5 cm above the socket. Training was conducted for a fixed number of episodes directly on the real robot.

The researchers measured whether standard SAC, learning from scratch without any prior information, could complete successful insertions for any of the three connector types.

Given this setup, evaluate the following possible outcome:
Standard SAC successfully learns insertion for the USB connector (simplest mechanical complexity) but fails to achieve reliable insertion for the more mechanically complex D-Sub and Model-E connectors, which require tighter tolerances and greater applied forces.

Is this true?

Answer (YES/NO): NO